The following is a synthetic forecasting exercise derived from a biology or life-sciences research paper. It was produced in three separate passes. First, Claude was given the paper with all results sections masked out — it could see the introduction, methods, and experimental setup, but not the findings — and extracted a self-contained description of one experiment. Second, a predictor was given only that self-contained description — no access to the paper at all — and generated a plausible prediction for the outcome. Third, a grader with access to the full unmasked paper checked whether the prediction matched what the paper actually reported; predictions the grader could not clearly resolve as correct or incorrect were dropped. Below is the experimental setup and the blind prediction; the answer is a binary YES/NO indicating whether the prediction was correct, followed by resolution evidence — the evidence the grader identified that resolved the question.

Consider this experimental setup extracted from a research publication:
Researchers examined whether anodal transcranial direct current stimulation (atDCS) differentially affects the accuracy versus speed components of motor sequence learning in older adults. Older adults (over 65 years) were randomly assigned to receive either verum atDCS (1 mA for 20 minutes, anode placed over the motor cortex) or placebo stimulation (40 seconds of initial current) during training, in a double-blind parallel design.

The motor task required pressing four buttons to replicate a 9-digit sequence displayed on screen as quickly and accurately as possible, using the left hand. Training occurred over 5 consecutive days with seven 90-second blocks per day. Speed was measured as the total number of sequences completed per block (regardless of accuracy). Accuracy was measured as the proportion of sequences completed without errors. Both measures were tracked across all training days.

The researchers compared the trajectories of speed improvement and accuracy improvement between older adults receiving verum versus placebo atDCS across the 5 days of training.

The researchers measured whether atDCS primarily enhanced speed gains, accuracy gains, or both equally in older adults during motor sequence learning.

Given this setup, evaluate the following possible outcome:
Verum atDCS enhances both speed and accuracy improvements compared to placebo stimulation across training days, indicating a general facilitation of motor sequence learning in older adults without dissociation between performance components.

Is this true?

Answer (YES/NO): NO